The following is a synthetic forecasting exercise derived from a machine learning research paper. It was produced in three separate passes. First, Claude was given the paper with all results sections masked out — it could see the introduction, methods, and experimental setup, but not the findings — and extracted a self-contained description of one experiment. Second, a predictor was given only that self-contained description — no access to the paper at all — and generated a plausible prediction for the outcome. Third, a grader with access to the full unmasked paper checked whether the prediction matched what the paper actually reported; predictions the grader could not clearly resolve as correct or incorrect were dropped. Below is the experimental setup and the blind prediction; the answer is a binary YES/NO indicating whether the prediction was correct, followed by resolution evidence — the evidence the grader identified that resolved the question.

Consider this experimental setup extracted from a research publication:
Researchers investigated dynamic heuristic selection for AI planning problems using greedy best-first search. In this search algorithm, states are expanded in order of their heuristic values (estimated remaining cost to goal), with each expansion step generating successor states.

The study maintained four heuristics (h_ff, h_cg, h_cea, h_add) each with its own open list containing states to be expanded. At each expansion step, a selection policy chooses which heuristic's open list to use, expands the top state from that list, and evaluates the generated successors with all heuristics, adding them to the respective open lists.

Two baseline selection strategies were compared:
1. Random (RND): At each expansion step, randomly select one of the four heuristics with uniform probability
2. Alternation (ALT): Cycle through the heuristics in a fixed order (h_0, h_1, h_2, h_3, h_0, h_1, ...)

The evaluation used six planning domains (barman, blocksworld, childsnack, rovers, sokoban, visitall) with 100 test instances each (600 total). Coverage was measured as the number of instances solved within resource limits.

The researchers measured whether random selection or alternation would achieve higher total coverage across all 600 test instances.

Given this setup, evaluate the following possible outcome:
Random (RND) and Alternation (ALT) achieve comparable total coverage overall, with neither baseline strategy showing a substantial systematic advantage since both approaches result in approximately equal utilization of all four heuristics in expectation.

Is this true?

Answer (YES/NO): YES